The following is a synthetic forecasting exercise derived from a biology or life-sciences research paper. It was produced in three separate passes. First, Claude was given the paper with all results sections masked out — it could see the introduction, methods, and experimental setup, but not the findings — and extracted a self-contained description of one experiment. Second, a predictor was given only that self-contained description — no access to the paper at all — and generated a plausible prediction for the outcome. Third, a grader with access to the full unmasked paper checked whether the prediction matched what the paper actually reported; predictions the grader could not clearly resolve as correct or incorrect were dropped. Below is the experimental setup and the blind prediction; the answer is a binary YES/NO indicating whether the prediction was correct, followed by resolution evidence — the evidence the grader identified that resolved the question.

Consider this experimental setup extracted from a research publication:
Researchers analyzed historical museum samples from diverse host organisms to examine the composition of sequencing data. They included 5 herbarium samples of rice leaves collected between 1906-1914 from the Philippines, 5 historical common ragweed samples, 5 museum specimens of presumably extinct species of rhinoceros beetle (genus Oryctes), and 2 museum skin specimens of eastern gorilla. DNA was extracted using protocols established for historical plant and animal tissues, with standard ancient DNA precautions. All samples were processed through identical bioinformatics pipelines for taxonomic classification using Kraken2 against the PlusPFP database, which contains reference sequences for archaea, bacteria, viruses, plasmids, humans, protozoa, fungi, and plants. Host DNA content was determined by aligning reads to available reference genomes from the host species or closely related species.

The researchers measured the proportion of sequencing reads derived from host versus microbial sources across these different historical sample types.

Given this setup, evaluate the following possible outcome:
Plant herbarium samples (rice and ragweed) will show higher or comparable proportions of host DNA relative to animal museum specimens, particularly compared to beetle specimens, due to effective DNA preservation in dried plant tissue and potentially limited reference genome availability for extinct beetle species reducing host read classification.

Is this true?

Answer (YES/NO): YES